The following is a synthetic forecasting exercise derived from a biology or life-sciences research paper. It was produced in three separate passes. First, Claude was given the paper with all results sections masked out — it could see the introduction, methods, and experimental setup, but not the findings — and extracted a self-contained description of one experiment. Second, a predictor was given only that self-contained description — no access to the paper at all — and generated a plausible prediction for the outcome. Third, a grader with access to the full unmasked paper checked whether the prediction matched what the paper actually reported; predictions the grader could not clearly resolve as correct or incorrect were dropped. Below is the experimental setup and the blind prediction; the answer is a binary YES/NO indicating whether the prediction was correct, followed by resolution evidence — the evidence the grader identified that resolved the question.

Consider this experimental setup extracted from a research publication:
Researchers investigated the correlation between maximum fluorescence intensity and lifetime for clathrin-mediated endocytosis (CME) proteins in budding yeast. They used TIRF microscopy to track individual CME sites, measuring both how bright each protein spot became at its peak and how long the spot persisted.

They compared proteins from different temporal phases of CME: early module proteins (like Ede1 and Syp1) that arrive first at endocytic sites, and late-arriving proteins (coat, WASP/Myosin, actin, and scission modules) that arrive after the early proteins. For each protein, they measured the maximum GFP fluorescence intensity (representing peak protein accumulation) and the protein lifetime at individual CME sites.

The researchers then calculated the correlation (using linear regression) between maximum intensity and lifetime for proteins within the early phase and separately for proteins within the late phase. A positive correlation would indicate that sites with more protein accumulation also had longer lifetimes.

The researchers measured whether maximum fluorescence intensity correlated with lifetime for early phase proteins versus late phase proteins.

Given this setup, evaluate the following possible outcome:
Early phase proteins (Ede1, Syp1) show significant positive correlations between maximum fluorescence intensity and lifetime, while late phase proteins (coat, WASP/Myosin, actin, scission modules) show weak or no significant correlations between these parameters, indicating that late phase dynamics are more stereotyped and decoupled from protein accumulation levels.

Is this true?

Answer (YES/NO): NO